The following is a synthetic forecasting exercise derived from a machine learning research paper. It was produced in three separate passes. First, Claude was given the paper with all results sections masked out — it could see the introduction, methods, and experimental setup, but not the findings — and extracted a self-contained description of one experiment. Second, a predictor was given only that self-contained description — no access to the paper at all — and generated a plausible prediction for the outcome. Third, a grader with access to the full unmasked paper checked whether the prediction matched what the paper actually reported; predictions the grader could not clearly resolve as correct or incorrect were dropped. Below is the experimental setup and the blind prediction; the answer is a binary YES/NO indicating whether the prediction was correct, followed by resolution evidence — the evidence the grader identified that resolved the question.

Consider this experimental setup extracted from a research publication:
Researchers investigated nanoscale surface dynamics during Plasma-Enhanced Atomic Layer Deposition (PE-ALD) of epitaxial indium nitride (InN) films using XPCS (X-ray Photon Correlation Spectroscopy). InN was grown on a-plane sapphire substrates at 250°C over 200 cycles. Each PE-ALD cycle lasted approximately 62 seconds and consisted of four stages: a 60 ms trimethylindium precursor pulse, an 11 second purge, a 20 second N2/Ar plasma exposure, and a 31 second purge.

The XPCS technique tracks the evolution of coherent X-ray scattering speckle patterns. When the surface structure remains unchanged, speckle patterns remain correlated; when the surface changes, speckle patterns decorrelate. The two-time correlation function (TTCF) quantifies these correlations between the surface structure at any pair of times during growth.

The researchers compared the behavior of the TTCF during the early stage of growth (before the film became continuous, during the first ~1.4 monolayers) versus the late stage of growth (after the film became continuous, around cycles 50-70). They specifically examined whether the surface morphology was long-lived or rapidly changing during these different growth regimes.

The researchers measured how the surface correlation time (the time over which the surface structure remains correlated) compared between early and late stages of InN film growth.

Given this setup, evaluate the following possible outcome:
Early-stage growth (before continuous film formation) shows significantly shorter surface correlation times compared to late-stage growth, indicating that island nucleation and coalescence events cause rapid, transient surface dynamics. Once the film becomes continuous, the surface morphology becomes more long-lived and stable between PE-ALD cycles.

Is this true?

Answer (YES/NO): YES